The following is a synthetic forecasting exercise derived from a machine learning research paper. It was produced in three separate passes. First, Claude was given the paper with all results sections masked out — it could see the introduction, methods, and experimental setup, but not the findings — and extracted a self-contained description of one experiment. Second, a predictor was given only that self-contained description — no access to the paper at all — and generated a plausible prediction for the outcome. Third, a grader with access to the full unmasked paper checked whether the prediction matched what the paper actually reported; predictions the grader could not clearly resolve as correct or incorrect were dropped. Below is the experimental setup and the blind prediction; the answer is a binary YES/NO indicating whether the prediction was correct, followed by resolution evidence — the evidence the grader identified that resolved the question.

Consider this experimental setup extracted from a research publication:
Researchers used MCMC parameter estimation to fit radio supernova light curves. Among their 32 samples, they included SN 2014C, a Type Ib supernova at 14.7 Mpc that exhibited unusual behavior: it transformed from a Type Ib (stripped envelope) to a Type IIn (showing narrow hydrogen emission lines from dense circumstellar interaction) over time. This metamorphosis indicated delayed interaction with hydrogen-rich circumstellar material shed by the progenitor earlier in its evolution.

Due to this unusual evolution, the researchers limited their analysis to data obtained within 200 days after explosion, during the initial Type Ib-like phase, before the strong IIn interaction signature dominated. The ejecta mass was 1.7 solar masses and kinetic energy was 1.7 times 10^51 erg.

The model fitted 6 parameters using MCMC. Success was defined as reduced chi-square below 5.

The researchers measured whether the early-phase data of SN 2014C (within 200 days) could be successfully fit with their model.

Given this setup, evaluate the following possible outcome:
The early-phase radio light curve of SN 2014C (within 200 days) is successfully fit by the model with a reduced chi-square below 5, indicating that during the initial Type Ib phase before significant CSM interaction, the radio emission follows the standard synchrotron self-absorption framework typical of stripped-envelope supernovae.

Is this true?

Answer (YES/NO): YES